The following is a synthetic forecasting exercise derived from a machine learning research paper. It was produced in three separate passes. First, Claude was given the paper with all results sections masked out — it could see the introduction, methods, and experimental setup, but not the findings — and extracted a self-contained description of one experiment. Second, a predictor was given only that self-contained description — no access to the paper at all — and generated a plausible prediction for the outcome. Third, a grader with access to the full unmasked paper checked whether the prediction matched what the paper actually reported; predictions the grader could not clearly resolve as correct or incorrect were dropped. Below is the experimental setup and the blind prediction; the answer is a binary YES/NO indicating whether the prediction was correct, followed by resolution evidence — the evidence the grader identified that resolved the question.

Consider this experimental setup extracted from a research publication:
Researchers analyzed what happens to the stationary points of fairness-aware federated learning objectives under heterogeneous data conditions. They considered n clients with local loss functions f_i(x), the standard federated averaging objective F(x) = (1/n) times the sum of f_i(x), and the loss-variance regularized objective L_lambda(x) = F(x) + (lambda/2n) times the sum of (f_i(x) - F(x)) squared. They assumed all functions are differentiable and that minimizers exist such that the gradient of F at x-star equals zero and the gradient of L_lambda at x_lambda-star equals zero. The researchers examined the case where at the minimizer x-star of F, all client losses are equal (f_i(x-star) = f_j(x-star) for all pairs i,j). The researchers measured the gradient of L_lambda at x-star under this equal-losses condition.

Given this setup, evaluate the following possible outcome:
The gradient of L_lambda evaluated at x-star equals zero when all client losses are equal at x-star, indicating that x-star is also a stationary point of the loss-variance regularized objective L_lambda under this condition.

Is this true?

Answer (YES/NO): YES